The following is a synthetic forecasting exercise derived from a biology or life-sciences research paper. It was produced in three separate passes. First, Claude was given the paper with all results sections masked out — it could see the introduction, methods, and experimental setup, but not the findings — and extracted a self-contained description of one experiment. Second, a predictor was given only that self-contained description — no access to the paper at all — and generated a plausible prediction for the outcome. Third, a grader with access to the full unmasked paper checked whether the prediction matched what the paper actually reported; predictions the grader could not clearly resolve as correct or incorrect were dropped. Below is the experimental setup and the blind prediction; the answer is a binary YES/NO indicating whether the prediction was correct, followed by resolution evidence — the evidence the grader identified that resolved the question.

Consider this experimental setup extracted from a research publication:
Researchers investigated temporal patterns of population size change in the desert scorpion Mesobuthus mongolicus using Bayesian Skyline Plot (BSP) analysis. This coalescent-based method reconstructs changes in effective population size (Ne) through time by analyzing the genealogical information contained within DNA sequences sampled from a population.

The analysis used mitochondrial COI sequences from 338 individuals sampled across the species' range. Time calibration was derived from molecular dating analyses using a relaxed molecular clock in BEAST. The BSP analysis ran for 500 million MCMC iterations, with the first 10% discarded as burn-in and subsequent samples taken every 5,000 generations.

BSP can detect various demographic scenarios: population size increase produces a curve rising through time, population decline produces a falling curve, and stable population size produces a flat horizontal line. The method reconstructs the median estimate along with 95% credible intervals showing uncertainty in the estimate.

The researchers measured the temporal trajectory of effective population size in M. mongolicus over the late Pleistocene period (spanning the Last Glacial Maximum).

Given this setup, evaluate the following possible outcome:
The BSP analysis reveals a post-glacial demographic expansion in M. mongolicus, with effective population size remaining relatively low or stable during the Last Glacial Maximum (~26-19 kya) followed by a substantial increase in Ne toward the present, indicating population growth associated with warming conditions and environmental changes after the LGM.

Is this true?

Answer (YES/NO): NO